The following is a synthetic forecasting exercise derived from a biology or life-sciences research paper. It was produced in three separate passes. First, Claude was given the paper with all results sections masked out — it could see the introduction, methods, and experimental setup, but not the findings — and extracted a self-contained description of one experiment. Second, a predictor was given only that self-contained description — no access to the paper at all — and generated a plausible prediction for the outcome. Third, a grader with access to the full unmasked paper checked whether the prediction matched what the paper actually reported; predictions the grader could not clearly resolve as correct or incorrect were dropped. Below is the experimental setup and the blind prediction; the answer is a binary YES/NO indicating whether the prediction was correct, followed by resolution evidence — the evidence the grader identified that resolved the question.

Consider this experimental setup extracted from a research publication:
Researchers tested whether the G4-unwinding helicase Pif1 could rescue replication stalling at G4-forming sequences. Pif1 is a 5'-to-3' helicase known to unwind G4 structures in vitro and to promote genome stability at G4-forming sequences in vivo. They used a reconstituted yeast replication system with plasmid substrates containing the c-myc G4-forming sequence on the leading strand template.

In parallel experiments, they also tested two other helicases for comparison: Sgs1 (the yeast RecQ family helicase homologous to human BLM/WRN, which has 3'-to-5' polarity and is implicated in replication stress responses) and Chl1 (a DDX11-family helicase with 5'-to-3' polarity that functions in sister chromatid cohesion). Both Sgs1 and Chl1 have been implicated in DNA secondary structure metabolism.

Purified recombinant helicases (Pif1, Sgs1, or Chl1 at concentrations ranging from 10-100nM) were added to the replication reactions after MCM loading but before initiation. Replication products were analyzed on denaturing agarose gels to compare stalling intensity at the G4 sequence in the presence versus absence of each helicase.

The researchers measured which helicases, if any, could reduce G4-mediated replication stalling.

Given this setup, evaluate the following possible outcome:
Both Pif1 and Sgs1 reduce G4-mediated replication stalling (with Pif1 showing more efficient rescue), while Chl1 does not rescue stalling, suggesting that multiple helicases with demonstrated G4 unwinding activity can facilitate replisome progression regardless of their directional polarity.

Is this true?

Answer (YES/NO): NO